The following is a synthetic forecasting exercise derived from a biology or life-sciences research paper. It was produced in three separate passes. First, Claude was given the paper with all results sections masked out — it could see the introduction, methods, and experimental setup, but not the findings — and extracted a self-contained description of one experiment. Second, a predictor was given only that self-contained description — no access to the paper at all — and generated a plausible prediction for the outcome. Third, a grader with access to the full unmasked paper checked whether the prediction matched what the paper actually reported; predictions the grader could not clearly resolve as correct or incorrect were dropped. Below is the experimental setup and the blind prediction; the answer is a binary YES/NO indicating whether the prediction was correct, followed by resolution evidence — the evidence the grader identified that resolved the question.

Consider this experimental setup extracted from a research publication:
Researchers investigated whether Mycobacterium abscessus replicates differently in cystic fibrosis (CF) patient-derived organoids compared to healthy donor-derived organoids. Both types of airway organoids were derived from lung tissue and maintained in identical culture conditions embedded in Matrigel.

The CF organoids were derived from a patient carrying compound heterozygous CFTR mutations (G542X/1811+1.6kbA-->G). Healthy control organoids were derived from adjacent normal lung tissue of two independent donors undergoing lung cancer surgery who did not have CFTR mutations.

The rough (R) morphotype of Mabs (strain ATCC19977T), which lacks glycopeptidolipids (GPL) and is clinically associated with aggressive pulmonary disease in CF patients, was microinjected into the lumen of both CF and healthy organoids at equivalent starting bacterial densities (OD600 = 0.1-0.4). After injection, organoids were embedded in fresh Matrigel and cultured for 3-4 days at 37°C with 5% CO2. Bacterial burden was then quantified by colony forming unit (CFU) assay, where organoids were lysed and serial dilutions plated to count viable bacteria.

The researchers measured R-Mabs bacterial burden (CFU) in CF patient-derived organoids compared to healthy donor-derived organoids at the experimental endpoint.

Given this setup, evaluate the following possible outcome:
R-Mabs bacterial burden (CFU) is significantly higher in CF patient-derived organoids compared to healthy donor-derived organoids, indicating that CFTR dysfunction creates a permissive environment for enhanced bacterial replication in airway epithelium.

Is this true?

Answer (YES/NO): YES